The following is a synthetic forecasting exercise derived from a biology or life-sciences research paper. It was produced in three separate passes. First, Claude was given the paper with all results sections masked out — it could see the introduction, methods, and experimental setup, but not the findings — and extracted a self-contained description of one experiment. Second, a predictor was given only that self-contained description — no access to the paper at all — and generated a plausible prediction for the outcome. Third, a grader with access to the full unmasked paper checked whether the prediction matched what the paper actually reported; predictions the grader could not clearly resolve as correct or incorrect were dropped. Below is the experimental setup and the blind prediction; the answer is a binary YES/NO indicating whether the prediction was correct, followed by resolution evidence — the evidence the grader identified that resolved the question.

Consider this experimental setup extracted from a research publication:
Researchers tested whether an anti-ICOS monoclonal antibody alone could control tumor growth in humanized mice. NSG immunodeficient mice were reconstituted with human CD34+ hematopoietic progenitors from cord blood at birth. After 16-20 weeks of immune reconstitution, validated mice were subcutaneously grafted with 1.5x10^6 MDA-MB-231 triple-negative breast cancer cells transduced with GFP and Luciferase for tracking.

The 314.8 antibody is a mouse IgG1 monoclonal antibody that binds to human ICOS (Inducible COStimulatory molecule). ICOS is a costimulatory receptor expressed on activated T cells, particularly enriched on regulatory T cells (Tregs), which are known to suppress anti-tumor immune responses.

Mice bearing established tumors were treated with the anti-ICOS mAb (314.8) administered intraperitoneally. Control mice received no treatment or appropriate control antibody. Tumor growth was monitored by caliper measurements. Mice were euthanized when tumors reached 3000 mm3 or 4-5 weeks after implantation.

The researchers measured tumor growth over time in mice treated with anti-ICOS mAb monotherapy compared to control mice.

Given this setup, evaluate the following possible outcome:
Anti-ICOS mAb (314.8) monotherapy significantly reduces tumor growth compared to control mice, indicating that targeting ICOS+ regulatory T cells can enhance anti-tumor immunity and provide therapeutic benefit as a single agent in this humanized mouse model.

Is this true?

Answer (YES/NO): NO